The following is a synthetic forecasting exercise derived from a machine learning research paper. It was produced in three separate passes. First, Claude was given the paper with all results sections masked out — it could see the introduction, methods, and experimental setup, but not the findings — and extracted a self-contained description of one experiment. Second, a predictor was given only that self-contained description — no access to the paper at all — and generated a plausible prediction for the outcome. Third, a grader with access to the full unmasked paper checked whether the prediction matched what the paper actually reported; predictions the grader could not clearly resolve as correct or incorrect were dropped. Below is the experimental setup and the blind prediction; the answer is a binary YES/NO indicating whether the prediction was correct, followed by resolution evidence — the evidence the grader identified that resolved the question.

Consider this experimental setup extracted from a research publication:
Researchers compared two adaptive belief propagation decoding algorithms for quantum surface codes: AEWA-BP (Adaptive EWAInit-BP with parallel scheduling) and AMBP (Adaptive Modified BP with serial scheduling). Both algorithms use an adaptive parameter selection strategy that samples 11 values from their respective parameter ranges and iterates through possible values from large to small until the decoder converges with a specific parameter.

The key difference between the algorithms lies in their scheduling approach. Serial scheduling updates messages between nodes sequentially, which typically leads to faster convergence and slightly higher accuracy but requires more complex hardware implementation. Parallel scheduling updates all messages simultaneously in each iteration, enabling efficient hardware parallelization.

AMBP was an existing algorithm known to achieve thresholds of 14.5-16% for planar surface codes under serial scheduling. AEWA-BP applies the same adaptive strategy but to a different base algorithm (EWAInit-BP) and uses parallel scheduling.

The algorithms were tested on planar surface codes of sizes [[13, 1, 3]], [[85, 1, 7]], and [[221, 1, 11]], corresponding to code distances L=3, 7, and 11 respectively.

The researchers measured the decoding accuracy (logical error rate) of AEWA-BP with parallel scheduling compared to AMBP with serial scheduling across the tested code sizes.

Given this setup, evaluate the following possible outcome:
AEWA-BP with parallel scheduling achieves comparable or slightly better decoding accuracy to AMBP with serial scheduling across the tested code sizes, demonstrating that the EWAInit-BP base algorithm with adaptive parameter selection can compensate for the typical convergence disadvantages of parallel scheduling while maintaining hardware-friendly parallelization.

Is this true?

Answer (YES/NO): YES